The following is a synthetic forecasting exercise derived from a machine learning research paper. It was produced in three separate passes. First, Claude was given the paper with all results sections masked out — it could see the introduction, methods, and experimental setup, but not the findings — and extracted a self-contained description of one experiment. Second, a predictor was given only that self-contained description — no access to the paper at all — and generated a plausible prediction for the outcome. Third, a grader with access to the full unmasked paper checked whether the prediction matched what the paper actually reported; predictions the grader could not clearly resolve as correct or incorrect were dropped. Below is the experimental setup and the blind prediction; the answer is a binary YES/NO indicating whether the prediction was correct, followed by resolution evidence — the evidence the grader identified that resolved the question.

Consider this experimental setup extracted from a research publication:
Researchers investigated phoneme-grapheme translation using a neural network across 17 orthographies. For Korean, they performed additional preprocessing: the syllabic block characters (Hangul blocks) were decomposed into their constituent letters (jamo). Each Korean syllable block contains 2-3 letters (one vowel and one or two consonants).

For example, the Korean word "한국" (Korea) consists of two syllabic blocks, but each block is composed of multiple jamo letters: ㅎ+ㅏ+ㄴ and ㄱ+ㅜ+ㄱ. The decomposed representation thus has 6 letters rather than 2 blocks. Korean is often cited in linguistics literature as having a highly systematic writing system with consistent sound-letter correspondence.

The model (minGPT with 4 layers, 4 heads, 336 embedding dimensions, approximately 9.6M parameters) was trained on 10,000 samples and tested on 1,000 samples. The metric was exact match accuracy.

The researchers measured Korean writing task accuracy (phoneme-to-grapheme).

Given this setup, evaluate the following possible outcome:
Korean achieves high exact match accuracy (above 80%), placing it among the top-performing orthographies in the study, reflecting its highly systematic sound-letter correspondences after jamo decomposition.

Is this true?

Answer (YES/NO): YES